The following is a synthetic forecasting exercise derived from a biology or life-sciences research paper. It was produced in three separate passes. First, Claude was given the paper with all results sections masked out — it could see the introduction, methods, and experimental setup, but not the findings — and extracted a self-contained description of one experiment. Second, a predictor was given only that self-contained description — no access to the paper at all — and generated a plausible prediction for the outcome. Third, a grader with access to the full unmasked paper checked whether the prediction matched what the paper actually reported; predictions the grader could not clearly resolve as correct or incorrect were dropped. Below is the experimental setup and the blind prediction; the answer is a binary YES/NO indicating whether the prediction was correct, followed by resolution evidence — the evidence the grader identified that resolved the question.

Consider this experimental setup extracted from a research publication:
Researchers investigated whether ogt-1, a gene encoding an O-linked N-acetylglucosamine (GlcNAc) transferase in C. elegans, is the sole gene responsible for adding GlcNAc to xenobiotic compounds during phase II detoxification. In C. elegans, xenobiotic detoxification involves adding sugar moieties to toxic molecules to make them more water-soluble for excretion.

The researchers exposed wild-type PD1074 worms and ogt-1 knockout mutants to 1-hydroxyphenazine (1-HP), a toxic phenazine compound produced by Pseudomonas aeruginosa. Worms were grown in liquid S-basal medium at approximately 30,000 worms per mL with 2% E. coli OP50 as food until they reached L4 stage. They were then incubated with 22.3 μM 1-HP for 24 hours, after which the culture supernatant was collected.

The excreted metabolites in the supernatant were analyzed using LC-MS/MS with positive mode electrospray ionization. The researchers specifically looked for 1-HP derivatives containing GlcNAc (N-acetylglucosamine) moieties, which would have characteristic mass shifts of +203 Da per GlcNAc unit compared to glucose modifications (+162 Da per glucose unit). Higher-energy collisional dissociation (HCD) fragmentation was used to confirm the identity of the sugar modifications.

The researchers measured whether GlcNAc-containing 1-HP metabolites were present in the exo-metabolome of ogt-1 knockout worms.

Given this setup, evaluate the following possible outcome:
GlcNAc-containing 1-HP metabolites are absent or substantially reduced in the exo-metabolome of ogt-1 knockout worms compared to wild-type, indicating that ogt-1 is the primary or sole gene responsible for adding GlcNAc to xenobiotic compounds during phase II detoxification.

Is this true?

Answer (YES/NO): NO